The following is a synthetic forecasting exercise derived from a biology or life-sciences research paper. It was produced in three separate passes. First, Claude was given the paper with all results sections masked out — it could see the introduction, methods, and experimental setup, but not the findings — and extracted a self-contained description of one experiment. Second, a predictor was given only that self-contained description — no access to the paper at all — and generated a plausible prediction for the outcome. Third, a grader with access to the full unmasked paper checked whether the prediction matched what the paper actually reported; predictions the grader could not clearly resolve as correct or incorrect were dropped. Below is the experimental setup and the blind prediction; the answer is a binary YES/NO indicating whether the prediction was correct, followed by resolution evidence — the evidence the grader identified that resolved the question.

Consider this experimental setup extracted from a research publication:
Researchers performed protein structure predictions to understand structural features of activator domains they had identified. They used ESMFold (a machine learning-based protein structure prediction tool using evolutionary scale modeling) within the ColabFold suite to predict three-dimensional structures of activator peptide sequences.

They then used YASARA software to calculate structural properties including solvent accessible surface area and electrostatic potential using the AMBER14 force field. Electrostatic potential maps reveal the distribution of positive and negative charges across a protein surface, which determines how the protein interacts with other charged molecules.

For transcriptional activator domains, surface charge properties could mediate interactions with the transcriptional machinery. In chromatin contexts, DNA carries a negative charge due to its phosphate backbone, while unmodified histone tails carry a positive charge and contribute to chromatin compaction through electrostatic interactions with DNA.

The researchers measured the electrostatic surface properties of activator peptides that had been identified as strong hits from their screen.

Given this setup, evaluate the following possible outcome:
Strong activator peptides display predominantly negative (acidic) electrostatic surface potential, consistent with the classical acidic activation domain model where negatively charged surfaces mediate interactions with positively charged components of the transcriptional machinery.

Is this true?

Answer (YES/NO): YES